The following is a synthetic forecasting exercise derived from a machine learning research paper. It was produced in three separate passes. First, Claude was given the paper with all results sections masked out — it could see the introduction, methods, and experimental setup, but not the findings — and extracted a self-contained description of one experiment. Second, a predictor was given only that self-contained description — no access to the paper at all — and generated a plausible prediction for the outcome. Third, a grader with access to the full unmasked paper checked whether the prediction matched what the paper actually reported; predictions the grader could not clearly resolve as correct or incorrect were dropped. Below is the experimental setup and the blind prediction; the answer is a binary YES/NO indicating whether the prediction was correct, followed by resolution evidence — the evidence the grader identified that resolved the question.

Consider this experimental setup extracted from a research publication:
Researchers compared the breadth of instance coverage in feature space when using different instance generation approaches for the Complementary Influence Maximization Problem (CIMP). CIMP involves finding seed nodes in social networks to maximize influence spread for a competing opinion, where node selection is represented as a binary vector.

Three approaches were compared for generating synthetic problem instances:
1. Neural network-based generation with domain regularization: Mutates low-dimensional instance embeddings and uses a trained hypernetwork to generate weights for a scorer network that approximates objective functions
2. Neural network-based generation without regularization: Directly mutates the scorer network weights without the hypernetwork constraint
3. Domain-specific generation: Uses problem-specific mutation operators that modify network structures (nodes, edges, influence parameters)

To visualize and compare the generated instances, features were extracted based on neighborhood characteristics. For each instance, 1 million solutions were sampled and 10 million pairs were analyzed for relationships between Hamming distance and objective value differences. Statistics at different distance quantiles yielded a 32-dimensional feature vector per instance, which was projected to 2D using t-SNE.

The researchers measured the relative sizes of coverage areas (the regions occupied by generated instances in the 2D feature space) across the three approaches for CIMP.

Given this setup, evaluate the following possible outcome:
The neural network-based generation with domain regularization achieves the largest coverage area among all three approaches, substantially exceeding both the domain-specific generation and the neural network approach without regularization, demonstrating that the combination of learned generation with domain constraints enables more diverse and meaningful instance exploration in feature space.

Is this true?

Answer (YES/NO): YES